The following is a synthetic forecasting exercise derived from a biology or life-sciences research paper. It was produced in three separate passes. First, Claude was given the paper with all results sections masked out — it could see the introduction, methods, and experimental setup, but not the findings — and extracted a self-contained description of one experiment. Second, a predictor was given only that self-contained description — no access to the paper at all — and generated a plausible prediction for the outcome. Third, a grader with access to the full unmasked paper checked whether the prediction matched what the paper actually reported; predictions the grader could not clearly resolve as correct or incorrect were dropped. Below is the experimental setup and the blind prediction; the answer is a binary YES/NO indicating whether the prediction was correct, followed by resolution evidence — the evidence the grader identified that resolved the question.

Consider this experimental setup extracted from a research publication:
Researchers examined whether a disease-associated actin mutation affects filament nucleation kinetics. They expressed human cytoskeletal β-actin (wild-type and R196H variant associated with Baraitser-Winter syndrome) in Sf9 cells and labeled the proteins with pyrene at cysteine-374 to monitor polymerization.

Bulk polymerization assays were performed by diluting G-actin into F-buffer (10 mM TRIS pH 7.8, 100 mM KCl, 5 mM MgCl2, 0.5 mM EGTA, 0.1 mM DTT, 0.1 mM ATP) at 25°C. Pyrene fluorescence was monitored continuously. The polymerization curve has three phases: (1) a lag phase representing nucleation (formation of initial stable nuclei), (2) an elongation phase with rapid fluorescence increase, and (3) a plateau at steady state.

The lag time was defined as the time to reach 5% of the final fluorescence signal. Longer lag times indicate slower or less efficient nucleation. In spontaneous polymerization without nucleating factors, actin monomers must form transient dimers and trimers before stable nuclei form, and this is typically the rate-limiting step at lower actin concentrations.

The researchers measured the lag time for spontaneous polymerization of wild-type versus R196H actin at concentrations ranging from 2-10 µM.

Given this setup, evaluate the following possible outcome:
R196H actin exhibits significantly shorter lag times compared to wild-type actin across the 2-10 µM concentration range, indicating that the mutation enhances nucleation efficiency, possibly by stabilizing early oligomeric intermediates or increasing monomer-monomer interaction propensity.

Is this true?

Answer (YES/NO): NO